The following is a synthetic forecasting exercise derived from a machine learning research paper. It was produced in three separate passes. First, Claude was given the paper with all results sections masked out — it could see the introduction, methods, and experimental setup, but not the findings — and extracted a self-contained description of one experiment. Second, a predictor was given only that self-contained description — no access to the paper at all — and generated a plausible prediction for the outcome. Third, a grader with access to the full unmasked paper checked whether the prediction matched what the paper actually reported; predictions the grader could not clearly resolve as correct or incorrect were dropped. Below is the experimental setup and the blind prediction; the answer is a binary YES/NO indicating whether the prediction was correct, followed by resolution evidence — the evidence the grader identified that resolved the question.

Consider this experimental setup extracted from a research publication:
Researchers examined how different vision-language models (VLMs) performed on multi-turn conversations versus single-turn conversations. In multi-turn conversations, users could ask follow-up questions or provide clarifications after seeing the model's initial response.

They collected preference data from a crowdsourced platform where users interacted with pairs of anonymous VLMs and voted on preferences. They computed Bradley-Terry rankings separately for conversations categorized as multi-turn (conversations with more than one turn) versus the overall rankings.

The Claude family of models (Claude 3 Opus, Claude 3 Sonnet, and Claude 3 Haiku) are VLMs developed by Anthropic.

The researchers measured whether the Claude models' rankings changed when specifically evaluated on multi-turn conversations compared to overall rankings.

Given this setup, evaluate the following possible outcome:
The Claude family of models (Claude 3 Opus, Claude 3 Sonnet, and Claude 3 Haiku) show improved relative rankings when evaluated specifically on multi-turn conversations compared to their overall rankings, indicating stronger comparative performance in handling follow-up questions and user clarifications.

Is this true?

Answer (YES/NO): YES